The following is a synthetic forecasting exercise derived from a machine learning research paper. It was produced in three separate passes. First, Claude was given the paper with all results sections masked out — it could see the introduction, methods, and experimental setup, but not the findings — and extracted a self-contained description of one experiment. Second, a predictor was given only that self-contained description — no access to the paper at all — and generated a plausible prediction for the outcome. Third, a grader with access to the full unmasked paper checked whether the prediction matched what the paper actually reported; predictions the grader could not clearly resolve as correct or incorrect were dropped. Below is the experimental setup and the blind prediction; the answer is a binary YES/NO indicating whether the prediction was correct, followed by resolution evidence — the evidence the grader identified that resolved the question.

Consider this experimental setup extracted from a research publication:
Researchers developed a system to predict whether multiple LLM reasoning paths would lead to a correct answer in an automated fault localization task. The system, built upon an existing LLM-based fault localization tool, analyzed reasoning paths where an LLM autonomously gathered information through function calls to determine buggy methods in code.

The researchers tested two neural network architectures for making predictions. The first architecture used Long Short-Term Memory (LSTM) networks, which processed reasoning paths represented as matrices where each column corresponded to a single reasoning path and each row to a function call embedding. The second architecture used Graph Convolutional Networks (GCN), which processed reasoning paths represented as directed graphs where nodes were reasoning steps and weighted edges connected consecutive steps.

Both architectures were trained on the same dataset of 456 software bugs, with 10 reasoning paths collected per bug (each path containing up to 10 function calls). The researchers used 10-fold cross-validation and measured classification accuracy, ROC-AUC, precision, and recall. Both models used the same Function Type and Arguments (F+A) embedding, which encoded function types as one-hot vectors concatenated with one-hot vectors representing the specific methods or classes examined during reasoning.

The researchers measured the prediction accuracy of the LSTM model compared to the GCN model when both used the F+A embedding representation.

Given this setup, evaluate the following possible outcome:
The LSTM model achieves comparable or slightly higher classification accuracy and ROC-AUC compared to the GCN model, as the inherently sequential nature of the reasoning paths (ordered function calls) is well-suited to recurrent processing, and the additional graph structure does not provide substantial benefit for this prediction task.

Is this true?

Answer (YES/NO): NO